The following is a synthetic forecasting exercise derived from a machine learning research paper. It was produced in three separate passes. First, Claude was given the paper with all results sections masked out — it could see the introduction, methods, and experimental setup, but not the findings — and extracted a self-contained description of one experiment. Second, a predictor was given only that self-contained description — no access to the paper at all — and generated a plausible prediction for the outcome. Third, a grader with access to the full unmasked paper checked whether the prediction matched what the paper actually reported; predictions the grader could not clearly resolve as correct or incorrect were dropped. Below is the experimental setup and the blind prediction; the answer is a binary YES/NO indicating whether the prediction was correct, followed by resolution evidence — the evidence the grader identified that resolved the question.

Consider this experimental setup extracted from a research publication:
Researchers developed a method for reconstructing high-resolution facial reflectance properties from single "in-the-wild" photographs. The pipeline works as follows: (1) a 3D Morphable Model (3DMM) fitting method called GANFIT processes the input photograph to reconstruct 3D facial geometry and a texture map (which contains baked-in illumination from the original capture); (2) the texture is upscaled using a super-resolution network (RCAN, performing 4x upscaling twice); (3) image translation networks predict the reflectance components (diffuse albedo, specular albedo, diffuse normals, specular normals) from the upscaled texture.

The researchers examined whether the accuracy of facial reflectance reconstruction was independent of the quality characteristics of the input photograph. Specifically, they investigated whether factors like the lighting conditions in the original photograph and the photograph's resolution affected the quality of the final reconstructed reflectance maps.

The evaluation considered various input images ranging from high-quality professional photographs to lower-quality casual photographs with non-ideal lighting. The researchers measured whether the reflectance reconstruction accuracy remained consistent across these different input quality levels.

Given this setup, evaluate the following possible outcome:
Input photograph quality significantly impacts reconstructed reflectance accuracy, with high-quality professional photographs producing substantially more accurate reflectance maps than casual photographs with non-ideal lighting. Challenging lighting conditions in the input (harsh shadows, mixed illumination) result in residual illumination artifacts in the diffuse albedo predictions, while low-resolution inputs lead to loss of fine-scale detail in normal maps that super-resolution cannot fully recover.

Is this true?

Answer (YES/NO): NO